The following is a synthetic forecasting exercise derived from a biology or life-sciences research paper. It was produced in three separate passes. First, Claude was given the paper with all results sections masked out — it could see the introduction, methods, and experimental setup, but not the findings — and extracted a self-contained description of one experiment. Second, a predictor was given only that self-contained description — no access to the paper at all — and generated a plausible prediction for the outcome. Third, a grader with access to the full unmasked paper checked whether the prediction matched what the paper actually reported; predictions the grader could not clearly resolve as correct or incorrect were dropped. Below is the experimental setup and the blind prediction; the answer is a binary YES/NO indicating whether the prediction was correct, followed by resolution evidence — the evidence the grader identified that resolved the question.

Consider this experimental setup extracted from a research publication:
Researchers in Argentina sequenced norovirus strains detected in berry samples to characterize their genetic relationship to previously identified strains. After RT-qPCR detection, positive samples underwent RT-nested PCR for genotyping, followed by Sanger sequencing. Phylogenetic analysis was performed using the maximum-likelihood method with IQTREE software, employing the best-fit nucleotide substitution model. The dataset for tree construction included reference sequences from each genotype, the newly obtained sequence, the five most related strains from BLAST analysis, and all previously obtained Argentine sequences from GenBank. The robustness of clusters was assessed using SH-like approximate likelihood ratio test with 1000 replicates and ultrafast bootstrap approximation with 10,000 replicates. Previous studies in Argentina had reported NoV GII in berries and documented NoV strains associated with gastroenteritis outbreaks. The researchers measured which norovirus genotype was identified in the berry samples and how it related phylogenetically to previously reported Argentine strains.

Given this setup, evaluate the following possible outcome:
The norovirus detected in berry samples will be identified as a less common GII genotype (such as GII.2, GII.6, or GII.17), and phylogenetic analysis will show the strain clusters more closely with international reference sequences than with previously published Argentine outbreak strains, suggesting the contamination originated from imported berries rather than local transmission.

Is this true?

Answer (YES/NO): NO